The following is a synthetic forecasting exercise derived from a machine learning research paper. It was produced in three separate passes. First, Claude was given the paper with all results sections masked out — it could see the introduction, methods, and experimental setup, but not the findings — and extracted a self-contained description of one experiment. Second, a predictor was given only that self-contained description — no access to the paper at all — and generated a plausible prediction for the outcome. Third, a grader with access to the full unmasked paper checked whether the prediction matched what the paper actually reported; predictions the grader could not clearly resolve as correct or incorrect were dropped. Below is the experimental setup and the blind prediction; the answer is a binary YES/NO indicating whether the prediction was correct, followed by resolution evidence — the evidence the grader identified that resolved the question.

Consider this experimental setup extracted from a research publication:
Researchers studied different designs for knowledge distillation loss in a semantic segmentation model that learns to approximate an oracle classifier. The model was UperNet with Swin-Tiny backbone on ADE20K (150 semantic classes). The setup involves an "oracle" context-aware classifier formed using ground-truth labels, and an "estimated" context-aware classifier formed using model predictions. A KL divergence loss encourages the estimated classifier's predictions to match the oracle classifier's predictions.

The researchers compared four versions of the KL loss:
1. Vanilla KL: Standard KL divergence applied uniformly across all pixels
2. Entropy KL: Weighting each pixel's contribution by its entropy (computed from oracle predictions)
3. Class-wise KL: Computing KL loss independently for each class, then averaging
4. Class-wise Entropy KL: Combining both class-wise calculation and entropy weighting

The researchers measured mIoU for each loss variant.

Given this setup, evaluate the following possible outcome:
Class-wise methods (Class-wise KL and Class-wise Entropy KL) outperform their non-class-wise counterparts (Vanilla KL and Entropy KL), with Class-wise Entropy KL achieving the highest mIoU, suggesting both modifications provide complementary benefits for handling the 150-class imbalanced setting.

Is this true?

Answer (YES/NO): YES